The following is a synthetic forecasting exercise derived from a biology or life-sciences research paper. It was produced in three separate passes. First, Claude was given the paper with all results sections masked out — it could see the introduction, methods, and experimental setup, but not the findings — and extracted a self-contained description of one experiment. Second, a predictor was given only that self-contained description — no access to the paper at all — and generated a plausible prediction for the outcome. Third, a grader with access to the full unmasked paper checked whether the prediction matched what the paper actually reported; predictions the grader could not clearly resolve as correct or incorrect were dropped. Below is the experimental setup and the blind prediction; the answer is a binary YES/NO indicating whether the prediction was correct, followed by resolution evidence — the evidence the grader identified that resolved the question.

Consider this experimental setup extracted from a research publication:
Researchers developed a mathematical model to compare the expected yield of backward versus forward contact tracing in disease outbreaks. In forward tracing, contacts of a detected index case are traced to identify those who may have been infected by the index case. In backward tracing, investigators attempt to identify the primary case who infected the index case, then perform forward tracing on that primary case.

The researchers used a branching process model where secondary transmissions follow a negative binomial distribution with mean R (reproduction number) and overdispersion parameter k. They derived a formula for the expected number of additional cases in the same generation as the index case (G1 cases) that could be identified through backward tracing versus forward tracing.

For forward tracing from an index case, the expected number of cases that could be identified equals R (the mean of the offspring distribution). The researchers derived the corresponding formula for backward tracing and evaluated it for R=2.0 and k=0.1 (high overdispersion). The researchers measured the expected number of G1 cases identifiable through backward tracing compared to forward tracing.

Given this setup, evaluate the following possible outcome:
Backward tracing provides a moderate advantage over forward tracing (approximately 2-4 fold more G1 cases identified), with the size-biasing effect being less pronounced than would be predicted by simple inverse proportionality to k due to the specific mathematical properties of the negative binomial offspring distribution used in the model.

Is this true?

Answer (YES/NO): NO